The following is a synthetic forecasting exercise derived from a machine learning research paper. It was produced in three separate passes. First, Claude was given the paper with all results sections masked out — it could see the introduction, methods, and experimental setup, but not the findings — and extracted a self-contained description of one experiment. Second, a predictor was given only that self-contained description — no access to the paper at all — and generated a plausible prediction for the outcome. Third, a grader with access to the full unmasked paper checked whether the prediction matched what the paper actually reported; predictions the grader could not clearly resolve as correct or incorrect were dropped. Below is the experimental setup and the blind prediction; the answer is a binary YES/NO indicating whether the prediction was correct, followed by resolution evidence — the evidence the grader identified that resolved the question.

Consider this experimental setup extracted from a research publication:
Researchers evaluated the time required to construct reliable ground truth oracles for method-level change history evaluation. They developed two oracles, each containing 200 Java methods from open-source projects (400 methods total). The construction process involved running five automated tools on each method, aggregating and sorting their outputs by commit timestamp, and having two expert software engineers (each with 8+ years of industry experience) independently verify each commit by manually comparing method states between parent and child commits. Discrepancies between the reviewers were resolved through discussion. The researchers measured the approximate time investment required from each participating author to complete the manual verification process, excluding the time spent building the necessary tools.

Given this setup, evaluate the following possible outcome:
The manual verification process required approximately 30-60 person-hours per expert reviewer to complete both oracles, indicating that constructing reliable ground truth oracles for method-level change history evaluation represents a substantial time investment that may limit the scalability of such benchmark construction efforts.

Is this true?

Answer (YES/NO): NO